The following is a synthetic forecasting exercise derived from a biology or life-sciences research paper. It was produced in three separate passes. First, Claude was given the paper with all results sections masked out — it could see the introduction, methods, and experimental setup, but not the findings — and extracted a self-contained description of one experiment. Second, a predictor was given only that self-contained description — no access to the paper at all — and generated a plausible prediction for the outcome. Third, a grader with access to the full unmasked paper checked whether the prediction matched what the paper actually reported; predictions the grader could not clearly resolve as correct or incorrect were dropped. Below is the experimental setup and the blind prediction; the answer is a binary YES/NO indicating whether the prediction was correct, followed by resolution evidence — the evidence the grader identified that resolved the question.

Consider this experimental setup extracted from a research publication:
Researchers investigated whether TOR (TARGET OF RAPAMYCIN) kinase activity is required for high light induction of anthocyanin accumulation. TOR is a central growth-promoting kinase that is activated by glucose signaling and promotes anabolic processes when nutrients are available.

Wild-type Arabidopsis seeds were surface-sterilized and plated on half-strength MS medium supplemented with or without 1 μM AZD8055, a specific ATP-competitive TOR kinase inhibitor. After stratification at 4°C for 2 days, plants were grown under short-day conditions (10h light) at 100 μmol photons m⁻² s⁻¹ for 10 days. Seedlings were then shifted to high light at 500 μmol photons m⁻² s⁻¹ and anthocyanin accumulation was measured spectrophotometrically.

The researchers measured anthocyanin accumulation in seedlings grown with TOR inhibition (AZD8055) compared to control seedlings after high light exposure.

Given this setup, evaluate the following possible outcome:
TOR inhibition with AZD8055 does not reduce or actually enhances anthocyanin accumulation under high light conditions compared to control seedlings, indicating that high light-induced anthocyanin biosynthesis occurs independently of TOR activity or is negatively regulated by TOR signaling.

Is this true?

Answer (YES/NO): YES